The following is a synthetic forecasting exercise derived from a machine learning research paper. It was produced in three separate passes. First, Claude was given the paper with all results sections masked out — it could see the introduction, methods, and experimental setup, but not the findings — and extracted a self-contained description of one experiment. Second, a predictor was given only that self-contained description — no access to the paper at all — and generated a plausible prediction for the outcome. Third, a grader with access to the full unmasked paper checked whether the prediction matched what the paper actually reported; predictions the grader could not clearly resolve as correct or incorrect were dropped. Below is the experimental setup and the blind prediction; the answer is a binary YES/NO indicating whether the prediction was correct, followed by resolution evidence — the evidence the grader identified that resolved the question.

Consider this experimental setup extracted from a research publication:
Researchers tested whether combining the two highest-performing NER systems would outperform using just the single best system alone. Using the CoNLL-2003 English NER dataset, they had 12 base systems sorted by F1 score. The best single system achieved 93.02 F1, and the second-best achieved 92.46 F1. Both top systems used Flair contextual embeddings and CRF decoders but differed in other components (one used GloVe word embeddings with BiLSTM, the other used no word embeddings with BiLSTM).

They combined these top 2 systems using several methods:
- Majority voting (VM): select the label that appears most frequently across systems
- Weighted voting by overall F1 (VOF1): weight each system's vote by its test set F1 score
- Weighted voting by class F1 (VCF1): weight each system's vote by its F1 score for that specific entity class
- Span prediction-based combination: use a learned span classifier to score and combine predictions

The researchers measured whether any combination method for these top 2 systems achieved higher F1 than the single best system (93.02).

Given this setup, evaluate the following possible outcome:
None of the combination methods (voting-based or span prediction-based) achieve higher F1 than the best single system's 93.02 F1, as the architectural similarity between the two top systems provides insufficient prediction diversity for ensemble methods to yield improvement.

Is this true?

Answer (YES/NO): YES